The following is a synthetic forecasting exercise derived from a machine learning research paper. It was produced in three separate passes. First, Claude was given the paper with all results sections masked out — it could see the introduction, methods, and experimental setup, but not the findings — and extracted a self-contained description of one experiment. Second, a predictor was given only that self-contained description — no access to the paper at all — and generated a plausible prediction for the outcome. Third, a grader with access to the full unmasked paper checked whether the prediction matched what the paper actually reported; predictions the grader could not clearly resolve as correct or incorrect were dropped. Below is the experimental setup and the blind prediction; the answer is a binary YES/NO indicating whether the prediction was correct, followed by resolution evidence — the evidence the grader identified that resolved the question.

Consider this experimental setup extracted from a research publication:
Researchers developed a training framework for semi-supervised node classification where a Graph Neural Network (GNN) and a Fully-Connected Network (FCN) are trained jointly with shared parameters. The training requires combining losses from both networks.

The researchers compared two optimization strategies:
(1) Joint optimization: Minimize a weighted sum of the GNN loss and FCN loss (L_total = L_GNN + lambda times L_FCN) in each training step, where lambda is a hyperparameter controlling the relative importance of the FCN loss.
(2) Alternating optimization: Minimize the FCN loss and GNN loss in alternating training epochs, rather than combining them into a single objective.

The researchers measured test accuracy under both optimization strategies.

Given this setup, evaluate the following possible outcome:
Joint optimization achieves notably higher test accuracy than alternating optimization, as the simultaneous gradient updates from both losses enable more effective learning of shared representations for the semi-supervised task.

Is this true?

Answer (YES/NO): NO